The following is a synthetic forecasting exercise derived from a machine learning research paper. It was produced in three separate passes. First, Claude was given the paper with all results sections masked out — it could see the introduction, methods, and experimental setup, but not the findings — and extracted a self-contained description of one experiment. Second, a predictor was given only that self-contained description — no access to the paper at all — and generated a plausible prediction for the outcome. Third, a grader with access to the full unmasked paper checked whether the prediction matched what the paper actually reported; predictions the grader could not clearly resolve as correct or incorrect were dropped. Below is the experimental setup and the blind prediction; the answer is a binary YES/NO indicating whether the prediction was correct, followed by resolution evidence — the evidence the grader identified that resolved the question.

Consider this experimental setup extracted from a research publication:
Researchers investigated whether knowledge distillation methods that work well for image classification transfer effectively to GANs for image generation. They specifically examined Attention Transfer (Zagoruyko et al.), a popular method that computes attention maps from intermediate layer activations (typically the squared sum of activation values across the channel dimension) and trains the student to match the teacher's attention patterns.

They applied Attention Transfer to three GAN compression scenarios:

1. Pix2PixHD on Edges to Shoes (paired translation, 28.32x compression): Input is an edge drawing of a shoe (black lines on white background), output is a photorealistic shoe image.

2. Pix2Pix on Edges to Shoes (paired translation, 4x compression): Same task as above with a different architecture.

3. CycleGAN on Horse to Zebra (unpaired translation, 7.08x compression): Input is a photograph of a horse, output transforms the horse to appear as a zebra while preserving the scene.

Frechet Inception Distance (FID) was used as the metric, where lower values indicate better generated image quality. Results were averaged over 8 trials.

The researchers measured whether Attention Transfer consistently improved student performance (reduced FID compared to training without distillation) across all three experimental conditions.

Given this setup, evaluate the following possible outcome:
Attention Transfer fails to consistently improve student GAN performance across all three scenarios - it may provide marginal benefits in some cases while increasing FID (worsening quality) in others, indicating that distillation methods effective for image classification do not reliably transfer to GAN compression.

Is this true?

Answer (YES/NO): NO